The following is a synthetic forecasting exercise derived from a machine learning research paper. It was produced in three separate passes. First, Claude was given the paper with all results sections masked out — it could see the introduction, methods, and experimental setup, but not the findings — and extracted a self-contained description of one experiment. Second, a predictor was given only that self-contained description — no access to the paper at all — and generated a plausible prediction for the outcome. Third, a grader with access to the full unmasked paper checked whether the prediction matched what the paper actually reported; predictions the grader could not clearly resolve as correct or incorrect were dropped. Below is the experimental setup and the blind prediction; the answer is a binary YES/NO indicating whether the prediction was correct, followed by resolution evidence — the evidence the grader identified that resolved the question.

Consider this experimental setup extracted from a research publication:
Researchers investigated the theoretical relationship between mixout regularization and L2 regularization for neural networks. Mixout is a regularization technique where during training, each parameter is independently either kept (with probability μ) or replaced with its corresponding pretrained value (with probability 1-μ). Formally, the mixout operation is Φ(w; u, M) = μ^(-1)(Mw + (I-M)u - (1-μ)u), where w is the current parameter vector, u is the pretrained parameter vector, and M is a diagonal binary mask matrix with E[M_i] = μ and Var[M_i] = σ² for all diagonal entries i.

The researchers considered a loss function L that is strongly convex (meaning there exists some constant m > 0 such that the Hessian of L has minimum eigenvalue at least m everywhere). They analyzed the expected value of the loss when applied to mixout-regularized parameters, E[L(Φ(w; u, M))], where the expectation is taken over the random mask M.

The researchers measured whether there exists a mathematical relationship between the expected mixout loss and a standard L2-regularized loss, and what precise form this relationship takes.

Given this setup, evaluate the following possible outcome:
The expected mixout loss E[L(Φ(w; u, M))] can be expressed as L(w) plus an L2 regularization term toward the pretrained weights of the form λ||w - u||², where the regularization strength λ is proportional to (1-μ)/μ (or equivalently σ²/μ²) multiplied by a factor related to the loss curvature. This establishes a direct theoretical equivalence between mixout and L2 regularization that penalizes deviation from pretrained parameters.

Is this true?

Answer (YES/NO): NO